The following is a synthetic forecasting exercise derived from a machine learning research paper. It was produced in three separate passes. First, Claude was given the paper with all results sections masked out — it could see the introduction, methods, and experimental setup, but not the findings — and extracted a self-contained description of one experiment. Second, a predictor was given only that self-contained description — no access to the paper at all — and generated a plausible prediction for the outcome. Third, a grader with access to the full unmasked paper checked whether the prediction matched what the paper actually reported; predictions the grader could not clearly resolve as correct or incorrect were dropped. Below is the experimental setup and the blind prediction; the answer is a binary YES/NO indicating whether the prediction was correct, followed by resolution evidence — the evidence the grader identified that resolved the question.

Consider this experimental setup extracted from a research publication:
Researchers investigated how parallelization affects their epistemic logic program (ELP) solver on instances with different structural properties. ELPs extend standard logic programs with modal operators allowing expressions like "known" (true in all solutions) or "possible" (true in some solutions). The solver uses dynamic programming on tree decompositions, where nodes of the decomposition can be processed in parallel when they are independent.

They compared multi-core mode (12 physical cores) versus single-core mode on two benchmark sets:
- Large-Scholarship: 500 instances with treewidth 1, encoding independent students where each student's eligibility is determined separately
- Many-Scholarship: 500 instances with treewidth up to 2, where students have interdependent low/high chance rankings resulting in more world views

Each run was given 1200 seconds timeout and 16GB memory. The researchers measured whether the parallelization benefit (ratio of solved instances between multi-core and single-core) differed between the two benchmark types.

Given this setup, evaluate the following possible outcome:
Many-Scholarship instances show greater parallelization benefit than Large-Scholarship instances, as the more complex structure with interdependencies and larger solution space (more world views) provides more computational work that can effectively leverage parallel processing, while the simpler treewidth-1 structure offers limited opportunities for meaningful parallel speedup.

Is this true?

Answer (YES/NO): YES